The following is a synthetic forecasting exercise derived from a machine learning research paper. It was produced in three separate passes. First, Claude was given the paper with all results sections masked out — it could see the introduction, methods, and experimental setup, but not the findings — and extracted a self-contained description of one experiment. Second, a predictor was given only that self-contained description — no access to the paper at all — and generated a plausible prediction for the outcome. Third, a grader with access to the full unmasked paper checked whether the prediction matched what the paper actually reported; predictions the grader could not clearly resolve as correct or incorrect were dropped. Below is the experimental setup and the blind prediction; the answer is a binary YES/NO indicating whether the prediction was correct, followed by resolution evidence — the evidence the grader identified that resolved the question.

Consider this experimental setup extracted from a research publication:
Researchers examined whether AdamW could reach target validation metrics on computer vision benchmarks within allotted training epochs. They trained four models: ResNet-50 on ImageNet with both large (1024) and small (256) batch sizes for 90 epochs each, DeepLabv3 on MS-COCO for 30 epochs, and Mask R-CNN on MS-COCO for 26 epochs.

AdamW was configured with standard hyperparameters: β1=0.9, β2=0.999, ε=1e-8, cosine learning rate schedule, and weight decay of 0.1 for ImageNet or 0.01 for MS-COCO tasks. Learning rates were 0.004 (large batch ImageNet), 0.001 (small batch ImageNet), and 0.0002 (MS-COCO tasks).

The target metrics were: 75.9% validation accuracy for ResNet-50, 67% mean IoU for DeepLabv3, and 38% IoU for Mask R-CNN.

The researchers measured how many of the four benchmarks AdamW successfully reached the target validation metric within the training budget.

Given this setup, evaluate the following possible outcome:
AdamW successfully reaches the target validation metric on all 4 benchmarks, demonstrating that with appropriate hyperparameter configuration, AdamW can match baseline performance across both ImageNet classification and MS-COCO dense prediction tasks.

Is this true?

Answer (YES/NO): NO